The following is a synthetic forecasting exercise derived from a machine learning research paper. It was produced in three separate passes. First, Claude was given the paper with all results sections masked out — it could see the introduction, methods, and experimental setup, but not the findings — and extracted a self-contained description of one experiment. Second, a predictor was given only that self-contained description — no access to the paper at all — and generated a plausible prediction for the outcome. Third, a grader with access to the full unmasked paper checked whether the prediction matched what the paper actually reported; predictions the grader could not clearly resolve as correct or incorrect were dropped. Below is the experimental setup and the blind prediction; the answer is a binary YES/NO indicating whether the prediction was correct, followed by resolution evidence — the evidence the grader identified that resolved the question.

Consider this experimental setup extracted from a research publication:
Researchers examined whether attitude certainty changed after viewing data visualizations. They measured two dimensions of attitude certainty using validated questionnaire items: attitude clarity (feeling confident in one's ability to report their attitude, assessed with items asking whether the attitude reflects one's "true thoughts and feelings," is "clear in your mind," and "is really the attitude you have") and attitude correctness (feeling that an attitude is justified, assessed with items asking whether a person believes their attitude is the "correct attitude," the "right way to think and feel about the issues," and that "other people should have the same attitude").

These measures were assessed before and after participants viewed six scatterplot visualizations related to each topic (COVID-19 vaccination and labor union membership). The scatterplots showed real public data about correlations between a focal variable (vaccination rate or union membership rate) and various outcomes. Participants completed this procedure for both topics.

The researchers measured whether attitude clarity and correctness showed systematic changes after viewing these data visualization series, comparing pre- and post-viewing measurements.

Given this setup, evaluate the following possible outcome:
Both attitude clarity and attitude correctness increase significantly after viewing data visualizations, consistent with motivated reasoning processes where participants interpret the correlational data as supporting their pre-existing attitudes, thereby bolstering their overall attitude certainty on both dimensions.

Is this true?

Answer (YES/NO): NO